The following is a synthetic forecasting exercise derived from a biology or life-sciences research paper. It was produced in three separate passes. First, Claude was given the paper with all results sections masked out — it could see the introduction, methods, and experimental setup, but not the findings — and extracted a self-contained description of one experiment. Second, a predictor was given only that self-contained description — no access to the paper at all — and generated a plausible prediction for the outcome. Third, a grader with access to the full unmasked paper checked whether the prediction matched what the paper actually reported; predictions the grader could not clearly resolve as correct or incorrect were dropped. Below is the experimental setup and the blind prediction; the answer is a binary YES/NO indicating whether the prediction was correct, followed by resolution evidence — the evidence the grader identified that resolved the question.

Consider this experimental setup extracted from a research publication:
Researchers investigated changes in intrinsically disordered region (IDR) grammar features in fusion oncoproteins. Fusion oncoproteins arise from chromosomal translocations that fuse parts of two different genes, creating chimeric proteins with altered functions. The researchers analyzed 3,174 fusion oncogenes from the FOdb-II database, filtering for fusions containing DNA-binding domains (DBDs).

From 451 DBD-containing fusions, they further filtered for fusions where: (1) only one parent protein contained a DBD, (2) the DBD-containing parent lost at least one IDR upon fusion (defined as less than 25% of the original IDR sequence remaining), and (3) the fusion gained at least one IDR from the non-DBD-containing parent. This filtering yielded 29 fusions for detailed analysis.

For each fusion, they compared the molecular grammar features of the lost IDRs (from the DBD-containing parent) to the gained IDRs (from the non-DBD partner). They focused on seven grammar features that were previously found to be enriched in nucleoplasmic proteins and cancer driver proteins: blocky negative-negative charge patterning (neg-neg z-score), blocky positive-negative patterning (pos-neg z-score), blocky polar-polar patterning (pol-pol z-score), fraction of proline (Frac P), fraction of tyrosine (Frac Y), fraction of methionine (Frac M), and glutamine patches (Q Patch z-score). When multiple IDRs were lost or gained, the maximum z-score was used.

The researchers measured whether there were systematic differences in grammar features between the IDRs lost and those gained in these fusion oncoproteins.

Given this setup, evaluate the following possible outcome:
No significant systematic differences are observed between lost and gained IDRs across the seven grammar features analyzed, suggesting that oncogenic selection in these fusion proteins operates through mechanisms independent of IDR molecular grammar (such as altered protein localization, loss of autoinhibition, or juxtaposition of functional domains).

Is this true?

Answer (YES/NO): NO